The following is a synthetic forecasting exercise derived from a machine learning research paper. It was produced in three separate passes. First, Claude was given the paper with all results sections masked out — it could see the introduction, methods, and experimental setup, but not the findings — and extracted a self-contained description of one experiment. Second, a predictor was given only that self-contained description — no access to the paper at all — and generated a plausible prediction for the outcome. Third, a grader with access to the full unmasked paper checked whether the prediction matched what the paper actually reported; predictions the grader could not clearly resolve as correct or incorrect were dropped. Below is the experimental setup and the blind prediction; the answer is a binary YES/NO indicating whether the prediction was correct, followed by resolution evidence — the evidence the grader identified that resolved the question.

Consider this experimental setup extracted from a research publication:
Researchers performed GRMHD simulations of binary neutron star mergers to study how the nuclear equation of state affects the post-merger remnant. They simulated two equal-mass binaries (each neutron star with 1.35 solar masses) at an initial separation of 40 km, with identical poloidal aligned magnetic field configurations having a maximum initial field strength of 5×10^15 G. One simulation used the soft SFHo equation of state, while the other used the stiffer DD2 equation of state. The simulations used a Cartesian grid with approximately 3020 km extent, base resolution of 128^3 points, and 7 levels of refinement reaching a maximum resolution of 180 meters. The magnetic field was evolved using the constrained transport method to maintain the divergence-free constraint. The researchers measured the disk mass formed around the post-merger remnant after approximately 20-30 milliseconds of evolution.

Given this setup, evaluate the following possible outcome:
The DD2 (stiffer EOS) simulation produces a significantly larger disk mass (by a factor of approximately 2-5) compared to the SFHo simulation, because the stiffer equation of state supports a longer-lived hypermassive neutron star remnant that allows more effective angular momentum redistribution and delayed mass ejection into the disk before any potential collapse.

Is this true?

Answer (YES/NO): NO